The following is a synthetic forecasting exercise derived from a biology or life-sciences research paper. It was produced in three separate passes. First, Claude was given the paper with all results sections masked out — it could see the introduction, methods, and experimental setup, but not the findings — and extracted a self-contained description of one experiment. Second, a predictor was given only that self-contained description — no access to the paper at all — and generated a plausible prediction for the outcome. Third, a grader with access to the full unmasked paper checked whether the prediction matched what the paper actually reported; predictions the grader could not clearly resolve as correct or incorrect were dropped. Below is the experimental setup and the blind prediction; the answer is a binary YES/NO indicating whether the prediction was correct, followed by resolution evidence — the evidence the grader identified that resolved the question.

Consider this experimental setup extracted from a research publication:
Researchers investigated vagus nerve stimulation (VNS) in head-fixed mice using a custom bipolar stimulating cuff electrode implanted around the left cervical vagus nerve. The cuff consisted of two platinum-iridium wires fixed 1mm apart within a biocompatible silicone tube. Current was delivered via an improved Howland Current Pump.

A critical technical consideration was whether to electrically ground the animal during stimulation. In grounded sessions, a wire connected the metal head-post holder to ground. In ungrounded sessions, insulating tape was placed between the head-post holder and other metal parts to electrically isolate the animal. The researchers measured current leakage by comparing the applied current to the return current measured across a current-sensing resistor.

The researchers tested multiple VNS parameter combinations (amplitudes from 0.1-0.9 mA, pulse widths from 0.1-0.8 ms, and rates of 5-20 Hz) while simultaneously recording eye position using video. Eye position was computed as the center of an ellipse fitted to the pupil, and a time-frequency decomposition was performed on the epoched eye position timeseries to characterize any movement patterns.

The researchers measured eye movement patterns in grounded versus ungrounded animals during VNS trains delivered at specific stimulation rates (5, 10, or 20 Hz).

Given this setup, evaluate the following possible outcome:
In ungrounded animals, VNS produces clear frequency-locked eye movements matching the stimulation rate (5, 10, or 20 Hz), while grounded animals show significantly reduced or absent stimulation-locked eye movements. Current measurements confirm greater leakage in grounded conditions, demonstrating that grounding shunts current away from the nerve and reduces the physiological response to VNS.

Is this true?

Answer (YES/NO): NO